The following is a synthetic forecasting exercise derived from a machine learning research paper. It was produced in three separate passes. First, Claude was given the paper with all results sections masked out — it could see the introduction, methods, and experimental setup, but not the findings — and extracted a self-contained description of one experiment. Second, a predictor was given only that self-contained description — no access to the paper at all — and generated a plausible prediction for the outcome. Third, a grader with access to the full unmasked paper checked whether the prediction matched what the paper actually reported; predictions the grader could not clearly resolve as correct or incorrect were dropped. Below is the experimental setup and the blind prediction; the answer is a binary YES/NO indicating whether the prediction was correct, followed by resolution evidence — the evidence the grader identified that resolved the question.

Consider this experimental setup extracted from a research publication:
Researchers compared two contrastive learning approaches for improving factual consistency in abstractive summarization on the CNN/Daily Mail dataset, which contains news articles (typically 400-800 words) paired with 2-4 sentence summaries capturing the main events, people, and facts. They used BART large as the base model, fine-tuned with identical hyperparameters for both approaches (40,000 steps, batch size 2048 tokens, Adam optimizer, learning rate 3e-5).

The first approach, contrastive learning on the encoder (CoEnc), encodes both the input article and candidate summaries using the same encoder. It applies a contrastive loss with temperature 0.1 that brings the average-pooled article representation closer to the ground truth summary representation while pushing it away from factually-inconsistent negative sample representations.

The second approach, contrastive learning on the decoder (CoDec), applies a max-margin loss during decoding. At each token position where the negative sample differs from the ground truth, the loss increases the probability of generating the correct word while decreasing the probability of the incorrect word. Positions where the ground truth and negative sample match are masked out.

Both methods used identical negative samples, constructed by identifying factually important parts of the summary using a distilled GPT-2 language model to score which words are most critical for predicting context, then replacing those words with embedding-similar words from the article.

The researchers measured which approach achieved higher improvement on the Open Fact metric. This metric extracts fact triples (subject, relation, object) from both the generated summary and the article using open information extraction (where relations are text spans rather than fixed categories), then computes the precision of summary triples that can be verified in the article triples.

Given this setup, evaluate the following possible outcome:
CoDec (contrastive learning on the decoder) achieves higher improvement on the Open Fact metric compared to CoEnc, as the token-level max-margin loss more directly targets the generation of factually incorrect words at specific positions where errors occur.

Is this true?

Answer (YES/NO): YES